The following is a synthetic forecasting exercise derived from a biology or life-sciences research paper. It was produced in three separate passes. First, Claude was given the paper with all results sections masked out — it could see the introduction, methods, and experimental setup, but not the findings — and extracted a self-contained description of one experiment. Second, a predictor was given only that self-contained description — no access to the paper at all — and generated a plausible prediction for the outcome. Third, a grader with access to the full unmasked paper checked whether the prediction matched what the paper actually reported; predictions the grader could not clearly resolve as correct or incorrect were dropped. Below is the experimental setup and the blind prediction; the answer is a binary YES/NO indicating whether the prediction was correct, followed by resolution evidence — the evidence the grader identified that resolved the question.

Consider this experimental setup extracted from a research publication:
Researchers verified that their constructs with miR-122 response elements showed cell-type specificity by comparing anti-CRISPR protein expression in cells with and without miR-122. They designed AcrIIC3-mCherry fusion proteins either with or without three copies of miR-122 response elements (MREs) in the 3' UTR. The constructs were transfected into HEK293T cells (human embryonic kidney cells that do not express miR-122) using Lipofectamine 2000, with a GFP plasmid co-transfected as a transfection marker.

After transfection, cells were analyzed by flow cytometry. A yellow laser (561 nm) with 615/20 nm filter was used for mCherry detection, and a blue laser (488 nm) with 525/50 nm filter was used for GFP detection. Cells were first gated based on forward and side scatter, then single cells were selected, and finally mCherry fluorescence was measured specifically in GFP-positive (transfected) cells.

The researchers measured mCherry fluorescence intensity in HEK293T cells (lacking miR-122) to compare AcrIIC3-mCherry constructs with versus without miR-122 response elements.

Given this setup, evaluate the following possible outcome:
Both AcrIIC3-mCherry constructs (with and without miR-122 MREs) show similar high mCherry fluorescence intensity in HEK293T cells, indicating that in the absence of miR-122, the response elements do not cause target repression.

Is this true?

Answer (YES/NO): YES